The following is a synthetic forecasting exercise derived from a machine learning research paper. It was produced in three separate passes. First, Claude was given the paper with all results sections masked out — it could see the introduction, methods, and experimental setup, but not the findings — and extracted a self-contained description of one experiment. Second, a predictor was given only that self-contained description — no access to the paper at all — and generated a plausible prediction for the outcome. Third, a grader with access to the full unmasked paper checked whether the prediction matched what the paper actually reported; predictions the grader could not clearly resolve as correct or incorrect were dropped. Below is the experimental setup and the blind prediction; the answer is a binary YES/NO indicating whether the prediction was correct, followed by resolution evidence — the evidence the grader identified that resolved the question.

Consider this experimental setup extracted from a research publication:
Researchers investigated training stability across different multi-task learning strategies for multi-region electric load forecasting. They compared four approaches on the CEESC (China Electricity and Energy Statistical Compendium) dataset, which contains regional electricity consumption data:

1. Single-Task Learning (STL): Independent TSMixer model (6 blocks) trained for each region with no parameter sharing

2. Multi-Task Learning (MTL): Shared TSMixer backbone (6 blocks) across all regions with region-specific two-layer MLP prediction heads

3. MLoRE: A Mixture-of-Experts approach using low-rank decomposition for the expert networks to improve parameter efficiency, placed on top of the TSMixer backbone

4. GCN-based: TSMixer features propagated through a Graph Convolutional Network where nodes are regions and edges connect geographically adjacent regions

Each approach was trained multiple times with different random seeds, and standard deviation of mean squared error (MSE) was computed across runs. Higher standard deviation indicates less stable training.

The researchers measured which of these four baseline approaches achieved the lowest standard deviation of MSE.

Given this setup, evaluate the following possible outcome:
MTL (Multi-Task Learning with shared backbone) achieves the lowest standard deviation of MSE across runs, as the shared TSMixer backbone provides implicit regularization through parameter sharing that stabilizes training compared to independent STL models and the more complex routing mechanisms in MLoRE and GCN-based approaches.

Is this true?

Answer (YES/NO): NO